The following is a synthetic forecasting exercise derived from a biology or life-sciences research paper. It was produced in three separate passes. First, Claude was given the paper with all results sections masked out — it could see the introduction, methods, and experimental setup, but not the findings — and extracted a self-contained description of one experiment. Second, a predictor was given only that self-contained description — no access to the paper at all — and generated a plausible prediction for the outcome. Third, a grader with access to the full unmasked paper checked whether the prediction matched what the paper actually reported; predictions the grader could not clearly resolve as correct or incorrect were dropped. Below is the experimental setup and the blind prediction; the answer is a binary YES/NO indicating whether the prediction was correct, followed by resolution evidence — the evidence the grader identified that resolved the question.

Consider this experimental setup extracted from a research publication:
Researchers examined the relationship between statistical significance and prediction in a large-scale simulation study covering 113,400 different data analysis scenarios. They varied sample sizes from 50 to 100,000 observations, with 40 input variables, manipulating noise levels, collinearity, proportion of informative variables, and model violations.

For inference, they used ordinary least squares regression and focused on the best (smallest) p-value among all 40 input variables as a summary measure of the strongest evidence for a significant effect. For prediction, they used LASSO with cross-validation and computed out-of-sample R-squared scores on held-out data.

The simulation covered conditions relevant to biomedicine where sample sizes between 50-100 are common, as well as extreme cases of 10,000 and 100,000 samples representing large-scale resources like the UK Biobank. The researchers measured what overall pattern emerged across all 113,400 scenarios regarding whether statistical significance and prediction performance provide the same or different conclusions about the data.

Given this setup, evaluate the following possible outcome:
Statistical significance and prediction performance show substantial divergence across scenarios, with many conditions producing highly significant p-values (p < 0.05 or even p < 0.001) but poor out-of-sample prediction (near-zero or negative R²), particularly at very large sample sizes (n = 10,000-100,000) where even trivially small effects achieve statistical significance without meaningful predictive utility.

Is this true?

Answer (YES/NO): NO